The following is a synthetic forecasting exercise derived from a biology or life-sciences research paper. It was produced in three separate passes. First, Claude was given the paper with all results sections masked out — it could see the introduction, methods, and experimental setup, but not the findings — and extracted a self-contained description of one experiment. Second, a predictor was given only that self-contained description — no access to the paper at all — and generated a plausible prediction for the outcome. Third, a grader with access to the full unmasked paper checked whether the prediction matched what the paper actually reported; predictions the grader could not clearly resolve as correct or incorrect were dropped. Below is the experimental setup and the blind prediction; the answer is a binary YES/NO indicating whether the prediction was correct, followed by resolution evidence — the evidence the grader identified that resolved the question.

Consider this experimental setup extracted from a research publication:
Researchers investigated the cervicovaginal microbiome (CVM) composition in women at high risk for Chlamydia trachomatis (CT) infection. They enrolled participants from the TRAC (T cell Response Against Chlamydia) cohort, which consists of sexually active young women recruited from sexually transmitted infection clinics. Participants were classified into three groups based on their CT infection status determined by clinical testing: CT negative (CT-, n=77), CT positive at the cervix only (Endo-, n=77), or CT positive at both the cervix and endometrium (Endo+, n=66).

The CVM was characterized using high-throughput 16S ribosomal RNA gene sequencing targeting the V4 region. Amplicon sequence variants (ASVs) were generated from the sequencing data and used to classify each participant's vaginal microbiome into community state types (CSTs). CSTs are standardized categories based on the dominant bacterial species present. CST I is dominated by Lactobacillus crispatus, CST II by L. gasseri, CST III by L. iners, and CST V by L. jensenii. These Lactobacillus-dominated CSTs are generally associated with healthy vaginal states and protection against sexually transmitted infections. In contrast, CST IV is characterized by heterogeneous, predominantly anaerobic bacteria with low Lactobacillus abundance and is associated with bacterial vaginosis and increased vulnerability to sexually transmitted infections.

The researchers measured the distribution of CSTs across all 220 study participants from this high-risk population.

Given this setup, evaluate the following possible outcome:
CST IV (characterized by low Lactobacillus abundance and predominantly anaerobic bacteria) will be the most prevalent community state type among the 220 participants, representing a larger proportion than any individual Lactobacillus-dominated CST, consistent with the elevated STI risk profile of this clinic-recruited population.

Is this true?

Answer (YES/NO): YES